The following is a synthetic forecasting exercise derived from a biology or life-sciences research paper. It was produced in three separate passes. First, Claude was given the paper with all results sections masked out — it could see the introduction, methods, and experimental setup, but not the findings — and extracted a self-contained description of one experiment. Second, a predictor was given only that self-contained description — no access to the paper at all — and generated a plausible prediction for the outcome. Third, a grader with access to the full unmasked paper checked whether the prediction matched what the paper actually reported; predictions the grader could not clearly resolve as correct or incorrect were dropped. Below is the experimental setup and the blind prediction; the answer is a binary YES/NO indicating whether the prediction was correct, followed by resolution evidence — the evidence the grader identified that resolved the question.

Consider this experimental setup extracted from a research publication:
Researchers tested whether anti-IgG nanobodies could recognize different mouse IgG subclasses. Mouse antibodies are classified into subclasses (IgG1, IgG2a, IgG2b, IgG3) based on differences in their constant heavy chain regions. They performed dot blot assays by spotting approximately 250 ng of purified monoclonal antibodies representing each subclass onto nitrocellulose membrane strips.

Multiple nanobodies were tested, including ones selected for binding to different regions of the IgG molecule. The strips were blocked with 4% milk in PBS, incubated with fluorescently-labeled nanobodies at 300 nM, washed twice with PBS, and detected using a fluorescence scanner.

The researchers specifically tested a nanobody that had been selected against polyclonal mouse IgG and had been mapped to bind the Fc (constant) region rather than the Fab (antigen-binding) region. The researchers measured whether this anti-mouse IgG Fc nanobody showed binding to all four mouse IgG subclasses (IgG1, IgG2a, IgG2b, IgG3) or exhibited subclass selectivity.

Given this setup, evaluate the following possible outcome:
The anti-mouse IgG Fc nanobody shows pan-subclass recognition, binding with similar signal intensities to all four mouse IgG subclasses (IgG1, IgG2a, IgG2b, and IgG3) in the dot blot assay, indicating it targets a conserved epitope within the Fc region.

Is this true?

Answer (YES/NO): NO